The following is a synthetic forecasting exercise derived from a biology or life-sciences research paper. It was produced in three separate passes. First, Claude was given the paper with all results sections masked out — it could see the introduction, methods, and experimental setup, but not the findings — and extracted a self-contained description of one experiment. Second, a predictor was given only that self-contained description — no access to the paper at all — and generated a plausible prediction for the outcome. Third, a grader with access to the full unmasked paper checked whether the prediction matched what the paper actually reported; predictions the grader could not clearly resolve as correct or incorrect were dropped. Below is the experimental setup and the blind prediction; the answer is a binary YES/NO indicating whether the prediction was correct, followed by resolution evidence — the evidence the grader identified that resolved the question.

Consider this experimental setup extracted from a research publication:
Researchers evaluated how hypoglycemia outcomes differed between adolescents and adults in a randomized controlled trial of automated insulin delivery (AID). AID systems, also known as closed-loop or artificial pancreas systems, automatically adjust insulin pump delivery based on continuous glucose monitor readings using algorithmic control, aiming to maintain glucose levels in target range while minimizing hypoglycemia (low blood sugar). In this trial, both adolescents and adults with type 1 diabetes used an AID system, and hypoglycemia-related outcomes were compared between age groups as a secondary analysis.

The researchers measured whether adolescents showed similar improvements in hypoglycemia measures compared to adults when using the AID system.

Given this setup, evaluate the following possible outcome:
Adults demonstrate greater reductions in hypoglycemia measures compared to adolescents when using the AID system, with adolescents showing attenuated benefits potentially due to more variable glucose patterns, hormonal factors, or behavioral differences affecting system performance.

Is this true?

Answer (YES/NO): NO